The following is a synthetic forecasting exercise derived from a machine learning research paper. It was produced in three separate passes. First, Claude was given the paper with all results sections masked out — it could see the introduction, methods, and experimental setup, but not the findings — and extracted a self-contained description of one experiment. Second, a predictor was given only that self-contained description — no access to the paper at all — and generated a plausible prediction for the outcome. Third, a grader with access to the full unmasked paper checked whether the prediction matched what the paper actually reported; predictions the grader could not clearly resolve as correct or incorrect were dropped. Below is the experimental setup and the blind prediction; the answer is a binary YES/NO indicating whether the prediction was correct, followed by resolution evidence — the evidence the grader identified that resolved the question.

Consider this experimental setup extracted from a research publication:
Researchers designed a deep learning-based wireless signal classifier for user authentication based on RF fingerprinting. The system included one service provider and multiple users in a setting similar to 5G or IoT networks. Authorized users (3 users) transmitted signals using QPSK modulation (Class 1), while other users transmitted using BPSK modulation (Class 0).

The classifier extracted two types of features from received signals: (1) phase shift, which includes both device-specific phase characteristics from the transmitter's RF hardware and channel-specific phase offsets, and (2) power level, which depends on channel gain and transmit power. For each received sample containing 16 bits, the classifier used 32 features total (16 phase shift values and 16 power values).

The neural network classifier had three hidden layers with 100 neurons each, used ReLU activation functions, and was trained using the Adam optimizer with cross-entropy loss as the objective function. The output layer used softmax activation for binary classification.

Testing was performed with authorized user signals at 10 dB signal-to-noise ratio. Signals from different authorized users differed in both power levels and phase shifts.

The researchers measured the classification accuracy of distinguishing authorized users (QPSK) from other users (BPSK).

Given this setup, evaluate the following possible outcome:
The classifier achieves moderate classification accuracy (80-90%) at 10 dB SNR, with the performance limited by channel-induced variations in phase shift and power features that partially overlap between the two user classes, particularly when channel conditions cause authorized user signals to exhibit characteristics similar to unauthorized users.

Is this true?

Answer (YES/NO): NO